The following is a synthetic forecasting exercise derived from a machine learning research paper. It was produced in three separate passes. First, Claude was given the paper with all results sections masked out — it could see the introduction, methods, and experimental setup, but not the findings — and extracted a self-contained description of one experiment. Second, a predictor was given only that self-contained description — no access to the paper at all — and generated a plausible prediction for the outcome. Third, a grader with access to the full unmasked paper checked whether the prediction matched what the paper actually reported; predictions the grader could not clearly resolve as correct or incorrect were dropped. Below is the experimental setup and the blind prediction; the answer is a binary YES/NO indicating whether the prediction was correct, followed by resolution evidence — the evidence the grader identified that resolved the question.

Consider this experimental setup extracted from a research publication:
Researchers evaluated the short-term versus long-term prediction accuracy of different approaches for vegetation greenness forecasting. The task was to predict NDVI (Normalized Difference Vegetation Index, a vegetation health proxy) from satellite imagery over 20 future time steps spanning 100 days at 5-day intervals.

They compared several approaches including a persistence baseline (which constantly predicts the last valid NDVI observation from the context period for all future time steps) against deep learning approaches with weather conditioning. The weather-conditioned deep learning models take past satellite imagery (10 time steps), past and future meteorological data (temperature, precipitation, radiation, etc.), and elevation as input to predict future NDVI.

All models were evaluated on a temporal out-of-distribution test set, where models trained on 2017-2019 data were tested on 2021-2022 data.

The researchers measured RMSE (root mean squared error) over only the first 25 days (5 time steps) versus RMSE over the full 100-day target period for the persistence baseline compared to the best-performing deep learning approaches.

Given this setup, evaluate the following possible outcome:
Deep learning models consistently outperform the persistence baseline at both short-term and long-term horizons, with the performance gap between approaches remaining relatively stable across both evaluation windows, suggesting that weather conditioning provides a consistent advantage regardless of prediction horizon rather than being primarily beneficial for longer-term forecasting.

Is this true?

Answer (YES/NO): NO